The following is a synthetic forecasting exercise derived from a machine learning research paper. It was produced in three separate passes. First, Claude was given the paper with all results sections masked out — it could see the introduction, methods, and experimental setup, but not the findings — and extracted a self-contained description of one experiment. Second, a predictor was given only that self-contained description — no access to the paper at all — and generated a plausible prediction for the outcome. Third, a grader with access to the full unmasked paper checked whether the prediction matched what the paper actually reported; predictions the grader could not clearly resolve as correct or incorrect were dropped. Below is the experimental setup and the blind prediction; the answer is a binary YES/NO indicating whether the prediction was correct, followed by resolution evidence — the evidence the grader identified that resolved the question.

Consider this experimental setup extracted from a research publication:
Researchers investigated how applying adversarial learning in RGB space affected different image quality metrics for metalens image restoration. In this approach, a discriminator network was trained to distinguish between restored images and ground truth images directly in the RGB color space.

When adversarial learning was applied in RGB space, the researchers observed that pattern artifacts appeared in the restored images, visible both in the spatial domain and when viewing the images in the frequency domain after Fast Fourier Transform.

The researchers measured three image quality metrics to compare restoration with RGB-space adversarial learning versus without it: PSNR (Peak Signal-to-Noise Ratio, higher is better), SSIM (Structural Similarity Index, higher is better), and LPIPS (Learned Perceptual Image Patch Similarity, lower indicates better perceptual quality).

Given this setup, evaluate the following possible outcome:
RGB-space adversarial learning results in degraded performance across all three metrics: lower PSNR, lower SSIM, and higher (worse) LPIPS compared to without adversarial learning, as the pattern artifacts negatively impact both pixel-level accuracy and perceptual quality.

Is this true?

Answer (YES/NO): NO